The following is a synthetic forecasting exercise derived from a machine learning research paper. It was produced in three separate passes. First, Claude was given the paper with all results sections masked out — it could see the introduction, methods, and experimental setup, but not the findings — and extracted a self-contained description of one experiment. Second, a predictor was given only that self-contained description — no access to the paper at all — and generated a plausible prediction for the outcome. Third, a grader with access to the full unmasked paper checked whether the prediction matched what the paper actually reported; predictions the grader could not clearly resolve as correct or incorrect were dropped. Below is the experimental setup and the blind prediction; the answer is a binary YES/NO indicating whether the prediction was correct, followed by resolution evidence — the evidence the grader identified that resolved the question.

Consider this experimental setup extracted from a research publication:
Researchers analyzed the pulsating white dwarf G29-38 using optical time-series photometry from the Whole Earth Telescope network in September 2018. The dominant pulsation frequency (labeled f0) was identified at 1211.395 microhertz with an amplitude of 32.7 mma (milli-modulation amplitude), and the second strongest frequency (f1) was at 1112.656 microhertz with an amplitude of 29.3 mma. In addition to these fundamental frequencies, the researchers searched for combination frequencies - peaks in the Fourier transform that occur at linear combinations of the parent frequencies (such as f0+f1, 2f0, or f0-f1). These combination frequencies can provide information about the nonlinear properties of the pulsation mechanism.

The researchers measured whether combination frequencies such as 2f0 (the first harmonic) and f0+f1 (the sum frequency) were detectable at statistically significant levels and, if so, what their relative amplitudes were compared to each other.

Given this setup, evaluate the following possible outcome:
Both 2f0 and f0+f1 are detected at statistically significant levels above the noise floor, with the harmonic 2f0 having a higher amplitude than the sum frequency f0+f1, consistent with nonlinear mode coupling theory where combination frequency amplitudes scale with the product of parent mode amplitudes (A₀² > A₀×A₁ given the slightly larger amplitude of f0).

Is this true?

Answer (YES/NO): NO